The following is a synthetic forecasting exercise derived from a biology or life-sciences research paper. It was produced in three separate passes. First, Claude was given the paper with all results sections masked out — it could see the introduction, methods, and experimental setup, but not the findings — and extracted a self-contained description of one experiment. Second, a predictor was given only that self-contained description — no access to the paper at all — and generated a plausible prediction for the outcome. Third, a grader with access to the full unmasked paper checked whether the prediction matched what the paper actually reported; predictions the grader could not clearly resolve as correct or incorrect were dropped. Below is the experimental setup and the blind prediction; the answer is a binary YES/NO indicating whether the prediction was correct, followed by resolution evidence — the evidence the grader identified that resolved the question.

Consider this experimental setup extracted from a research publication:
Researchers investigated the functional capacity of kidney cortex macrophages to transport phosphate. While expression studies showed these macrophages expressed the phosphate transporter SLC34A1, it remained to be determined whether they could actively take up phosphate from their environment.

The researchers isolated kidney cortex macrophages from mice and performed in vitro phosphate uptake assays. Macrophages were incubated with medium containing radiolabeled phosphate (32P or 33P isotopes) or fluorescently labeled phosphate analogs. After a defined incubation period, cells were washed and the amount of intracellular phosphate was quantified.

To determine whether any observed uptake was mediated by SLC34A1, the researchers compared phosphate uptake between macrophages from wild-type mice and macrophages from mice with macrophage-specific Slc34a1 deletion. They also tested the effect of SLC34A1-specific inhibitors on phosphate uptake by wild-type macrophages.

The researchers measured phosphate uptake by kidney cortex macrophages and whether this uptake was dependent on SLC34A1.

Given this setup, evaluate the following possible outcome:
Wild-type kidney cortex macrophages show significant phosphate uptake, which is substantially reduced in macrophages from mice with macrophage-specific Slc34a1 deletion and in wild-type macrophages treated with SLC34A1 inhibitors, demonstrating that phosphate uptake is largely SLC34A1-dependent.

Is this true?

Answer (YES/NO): NO